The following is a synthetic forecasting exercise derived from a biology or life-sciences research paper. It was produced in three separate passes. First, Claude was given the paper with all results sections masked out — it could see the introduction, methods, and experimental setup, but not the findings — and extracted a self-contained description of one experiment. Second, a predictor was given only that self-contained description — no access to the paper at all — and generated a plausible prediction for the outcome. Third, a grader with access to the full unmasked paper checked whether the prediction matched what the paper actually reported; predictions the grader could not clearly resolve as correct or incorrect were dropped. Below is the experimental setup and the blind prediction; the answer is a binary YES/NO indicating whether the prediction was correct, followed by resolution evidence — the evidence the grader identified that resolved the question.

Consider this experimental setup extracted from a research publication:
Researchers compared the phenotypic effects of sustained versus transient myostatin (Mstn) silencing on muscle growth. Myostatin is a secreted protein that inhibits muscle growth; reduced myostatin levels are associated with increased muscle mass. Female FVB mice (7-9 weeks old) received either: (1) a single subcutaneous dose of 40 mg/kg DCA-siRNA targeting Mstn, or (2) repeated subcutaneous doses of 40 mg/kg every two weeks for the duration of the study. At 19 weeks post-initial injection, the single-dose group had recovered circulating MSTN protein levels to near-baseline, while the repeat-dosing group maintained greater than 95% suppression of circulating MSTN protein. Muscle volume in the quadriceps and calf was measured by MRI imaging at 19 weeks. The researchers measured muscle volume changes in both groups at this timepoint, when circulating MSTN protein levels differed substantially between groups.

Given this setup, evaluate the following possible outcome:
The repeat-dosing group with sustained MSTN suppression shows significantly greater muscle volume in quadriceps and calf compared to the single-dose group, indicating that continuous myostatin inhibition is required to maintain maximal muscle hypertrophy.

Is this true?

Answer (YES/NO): NO